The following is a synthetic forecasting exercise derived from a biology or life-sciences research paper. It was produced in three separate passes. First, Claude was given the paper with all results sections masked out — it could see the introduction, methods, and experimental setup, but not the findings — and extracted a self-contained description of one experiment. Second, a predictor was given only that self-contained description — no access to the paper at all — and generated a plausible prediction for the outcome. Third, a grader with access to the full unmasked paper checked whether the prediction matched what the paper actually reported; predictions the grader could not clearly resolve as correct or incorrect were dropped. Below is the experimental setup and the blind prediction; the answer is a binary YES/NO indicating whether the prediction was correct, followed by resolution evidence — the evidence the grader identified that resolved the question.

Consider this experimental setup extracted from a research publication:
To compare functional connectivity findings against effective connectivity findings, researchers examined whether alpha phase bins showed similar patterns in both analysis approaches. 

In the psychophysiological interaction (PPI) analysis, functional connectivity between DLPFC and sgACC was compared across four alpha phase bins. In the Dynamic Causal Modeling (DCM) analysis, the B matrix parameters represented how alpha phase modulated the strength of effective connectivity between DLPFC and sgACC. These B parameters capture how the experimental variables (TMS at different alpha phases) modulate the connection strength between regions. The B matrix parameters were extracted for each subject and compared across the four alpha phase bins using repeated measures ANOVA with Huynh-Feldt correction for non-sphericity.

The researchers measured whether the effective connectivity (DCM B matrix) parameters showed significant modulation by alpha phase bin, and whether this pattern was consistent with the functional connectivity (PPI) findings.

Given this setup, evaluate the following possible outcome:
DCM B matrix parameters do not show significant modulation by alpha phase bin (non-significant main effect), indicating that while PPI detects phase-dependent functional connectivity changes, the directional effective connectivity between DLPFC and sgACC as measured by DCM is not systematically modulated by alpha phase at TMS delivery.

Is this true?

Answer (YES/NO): NO